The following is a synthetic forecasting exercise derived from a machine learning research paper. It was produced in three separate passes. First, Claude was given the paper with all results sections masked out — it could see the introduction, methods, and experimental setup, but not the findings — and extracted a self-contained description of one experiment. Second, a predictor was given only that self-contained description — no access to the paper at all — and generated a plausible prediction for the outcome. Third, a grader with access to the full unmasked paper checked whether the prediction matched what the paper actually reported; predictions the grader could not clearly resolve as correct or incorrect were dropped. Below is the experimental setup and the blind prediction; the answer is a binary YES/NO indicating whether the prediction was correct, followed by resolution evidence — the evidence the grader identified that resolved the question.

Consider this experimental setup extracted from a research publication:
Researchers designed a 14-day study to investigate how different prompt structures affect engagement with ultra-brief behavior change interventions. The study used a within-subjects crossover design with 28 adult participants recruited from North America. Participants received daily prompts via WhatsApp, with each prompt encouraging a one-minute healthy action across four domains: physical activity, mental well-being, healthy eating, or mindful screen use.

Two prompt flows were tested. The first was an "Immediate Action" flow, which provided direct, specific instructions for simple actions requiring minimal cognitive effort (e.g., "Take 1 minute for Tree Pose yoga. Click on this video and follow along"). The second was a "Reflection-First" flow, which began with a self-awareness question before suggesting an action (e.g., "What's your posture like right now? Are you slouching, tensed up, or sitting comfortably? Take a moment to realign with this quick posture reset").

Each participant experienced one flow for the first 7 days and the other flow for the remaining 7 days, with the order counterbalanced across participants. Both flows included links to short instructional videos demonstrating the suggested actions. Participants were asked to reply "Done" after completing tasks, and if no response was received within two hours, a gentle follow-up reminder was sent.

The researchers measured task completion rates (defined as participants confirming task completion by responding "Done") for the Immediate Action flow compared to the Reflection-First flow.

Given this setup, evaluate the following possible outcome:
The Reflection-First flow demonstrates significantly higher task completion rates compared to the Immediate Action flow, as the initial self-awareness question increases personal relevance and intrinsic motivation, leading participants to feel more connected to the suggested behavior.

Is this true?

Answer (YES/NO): NO